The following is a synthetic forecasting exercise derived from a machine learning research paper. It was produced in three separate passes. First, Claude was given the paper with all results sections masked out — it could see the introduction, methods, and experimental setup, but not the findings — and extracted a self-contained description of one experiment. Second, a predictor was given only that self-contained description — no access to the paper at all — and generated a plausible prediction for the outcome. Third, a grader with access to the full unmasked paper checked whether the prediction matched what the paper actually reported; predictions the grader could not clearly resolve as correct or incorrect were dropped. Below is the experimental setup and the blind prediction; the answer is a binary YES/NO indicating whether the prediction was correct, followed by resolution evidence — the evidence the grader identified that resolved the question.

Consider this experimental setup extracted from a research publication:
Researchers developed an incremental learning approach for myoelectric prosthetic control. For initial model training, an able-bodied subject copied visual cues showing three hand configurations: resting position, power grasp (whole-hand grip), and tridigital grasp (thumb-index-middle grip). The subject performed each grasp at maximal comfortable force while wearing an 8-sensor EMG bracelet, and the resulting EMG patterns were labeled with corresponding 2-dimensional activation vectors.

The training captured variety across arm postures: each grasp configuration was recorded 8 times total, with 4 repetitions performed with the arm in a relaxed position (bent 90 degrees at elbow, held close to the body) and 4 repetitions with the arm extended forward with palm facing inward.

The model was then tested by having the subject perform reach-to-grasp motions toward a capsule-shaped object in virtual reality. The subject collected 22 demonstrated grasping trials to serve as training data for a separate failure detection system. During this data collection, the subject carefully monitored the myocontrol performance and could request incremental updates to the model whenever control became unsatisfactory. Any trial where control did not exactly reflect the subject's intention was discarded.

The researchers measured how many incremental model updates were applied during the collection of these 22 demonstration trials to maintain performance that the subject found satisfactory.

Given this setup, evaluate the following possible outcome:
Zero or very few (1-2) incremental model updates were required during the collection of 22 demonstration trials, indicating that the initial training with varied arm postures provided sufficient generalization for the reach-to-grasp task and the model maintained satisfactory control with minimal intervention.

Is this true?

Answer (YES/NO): YES